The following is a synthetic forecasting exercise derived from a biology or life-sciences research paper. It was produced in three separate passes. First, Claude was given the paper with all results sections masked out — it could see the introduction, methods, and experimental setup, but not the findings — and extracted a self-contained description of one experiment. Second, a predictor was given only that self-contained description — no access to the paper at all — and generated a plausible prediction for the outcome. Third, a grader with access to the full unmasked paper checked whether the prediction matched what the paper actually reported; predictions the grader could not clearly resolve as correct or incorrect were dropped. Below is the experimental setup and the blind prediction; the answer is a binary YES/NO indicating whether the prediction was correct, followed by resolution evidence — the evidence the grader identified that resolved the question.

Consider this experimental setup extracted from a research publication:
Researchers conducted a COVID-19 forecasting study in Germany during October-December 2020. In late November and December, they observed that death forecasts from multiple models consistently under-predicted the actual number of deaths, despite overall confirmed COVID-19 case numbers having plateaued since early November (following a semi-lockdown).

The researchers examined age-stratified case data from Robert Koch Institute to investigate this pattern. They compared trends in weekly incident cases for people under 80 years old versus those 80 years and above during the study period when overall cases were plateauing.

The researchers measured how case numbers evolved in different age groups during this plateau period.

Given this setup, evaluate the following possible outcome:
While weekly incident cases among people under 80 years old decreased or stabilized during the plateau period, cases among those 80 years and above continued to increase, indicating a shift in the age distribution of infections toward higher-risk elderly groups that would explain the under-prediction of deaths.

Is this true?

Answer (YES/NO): YES